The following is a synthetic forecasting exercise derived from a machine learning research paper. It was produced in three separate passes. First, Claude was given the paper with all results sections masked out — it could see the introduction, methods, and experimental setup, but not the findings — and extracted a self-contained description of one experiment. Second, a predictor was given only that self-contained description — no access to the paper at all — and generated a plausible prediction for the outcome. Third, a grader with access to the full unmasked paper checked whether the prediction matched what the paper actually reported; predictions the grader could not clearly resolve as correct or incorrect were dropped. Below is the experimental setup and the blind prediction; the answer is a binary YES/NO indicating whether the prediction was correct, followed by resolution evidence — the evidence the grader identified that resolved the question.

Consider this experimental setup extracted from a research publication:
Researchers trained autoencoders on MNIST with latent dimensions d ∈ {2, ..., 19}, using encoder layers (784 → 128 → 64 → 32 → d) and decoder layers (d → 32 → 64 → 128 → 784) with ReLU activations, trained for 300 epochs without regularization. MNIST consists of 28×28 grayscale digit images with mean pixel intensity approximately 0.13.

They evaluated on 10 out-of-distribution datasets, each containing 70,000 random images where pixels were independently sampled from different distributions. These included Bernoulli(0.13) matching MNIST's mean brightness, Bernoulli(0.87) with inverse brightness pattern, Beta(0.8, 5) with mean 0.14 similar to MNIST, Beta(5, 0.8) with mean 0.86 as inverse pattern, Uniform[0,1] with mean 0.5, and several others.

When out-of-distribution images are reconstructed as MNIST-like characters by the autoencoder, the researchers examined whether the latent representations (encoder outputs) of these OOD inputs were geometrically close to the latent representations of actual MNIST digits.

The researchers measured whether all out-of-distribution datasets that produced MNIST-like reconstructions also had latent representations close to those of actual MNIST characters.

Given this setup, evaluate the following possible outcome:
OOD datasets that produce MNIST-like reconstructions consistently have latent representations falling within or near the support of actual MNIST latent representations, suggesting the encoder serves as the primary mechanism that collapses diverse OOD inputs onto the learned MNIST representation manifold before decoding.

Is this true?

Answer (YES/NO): NO